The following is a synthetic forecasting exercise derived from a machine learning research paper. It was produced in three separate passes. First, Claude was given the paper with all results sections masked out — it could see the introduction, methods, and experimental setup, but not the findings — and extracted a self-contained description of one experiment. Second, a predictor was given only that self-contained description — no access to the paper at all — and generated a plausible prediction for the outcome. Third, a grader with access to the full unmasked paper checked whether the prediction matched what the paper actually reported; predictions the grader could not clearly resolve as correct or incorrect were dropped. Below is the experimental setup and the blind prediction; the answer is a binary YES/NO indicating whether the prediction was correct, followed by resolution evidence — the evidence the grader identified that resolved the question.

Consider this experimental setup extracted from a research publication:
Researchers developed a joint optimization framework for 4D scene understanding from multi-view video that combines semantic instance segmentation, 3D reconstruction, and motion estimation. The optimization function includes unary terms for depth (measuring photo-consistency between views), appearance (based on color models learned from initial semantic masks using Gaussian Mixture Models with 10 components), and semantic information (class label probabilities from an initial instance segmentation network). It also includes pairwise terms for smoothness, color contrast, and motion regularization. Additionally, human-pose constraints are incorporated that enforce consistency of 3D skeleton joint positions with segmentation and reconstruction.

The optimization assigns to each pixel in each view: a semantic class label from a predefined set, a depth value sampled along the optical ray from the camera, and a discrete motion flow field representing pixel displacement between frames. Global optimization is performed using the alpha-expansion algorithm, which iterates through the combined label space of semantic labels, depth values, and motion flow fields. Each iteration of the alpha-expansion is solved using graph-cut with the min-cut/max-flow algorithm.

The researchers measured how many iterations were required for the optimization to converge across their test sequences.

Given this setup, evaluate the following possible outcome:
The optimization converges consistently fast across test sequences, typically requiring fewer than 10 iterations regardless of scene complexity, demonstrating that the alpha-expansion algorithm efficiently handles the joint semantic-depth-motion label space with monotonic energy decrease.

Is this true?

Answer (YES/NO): YES